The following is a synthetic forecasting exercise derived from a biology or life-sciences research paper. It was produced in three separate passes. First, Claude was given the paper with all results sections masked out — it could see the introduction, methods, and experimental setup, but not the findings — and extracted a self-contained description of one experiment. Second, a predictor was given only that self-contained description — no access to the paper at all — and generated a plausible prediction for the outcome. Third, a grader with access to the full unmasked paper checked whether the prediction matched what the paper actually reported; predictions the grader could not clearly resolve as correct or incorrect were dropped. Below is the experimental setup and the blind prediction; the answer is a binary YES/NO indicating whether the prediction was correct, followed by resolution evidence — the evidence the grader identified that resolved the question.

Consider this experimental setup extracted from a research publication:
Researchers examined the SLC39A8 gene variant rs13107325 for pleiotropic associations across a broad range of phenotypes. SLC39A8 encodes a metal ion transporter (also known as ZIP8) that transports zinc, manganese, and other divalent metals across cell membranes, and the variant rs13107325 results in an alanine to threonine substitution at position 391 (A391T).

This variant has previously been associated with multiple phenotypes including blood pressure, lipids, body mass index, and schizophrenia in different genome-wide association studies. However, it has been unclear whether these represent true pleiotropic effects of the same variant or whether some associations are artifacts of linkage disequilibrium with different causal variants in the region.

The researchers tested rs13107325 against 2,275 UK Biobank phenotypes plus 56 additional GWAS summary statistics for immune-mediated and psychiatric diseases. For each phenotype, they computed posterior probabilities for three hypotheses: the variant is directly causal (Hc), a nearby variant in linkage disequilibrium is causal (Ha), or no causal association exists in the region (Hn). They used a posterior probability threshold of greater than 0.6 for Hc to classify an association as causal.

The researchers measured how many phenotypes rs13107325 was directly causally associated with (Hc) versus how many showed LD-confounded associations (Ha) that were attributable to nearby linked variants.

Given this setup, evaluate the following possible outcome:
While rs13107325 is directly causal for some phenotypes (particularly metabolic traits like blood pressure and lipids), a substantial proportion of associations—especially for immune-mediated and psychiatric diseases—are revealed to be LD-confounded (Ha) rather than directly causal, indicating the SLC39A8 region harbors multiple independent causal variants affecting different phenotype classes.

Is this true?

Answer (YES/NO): NO